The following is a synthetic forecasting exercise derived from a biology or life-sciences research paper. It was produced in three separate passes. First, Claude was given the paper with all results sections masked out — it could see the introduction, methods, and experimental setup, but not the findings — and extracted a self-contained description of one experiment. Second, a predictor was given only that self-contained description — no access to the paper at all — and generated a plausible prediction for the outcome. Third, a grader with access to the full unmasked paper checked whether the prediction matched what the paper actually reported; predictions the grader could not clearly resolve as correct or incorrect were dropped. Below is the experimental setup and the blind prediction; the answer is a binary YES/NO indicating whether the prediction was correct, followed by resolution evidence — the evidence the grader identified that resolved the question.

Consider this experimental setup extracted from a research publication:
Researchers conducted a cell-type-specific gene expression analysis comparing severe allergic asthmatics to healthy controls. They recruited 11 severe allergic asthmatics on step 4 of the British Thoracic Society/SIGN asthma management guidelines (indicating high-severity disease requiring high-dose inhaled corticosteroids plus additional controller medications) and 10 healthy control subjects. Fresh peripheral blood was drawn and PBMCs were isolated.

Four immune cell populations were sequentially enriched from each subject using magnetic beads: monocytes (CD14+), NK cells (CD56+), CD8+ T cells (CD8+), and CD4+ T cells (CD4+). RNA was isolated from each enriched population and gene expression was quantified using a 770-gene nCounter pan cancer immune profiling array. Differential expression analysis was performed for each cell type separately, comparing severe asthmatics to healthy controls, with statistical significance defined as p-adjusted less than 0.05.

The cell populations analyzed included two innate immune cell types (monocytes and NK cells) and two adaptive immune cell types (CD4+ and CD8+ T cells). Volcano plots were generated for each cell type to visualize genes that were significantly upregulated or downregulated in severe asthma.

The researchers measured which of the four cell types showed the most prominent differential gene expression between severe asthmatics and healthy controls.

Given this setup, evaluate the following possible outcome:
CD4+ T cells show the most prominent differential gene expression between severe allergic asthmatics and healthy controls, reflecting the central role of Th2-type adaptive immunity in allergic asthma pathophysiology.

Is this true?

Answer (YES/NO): NO